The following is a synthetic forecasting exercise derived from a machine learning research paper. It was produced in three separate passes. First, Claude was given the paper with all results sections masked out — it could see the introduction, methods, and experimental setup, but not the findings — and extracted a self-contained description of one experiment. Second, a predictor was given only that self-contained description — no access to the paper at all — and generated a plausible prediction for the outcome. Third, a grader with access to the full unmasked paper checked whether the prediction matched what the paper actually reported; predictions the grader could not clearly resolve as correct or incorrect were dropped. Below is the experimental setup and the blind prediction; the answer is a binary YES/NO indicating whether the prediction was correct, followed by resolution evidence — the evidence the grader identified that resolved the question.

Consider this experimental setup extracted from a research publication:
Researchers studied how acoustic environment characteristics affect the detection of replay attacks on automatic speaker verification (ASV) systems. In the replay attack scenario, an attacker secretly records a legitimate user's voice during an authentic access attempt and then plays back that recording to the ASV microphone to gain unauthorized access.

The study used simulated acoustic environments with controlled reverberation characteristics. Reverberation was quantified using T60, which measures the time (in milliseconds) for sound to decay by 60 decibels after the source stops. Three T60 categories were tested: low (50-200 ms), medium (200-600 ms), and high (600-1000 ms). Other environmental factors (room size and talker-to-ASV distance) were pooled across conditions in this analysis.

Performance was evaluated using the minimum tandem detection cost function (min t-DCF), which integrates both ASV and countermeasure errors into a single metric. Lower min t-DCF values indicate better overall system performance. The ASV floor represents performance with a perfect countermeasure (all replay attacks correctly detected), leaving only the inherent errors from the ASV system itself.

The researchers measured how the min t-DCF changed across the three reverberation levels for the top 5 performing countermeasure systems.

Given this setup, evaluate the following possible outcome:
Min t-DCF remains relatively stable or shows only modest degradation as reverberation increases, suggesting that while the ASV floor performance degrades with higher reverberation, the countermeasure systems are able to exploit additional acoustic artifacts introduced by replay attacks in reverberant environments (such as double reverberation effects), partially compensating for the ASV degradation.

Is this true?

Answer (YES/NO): NO